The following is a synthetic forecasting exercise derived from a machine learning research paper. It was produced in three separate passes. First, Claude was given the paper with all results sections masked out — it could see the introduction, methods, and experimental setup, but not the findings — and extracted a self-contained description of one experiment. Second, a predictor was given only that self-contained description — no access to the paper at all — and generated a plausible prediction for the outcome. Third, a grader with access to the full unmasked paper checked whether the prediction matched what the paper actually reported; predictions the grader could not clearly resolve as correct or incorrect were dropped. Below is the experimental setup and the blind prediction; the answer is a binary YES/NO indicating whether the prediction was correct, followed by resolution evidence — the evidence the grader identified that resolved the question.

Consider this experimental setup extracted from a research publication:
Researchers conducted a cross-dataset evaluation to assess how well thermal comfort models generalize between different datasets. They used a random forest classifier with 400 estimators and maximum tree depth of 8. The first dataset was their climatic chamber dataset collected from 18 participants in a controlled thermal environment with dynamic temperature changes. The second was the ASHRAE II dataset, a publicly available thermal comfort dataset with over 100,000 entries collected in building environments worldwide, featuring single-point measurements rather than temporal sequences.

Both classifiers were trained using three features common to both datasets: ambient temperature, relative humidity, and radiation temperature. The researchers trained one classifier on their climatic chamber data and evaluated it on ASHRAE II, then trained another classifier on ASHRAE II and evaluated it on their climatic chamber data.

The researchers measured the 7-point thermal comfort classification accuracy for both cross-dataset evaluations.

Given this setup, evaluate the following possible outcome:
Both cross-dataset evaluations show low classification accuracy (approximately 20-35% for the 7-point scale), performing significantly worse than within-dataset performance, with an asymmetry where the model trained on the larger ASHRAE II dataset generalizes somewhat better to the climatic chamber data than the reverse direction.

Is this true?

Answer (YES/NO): NO